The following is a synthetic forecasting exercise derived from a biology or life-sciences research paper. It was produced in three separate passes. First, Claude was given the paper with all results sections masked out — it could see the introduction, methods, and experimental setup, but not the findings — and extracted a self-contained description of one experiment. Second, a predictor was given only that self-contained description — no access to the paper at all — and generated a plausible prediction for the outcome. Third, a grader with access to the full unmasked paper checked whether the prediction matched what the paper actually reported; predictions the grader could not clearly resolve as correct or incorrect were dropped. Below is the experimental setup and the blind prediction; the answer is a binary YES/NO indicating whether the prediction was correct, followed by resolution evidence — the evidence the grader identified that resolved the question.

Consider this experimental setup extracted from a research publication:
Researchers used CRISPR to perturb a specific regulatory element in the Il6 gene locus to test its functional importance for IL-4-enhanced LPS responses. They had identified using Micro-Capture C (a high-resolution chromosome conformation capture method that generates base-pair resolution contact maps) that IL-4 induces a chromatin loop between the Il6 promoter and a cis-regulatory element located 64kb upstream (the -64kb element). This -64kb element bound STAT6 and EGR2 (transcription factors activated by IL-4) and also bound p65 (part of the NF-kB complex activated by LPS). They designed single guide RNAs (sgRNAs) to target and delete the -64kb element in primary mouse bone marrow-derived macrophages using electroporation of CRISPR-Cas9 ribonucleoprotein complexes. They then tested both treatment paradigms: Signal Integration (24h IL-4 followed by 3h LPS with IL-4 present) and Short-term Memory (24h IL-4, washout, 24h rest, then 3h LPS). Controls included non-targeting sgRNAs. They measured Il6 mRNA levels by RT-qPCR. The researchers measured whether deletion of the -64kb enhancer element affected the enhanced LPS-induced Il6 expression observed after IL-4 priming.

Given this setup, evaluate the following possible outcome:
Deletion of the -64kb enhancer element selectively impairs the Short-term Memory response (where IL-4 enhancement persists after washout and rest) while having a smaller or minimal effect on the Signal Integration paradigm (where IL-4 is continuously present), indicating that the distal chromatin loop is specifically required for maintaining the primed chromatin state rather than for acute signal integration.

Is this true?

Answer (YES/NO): NO